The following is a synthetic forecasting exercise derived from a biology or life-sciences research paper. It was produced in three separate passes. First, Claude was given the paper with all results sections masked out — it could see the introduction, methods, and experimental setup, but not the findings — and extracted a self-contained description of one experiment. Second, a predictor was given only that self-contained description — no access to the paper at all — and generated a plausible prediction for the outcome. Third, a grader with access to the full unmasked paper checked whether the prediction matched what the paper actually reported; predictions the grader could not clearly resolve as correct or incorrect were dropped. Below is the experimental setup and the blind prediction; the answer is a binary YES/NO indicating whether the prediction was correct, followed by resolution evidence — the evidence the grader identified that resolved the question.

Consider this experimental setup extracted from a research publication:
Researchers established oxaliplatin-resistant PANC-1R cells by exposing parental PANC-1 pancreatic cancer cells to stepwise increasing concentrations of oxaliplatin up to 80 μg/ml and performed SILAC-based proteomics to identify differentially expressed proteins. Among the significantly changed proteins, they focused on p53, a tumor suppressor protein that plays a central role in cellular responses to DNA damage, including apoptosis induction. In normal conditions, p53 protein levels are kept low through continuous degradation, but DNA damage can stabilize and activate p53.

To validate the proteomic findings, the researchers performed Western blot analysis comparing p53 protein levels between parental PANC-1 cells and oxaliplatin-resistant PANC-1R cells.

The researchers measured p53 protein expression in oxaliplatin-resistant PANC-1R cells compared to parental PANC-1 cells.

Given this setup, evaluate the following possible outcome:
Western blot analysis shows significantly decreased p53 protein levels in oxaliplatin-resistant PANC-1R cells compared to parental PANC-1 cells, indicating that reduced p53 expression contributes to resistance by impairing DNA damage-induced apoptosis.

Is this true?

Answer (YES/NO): NO